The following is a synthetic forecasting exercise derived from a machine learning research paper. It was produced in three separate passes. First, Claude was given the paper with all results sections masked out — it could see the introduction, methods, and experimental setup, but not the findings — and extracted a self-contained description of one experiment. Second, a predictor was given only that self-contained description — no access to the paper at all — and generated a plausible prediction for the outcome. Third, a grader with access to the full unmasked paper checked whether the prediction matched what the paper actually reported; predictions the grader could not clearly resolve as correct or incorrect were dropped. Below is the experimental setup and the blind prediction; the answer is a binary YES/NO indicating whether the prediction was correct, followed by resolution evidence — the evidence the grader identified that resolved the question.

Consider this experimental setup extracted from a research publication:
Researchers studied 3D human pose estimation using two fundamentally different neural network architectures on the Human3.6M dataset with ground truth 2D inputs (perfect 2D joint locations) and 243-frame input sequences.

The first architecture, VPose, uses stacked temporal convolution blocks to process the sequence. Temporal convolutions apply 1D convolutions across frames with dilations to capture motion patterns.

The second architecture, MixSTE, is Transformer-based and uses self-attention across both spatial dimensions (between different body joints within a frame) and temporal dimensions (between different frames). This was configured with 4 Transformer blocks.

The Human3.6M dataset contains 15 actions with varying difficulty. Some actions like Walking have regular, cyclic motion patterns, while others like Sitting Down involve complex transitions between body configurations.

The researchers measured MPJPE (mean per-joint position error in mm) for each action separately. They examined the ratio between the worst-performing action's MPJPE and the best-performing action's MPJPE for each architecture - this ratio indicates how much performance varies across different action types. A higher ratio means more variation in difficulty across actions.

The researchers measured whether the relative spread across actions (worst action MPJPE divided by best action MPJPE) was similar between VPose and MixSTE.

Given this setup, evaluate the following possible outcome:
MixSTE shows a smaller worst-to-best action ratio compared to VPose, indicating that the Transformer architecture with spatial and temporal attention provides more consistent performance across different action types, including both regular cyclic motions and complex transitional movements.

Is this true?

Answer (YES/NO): NO